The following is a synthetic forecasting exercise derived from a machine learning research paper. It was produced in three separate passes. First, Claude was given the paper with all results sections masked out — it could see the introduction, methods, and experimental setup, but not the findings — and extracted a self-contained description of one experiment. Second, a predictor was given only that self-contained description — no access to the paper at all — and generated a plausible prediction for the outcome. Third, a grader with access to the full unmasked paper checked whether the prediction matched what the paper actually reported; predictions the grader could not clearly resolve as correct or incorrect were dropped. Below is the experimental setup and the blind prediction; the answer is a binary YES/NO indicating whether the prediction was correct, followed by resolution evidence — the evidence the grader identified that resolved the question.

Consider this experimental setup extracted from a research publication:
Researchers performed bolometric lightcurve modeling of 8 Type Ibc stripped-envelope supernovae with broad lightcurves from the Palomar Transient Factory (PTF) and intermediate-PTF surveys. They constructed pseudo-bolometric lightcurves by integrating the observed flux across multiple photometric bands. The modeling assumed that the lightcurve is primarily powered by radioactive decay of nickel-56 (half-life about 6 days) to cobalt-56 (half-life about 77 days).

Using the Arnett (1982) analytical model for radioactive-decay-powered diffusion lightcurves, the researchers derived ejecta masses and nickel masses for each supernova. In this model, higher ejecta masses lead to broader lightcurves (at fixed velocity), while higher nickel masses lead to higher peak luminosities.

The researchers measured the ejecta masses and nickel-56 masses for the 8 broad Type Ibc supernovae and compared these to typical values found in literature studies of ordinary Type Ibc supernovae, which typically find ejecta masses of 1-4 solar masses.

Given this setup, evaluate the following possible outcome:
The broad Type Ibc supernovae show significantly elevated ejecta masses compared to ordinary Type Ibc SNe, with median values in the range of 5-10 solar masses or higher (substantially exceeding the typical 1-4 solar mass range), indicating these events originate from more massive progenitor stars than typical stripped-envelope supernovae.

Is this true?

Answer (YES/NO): YES